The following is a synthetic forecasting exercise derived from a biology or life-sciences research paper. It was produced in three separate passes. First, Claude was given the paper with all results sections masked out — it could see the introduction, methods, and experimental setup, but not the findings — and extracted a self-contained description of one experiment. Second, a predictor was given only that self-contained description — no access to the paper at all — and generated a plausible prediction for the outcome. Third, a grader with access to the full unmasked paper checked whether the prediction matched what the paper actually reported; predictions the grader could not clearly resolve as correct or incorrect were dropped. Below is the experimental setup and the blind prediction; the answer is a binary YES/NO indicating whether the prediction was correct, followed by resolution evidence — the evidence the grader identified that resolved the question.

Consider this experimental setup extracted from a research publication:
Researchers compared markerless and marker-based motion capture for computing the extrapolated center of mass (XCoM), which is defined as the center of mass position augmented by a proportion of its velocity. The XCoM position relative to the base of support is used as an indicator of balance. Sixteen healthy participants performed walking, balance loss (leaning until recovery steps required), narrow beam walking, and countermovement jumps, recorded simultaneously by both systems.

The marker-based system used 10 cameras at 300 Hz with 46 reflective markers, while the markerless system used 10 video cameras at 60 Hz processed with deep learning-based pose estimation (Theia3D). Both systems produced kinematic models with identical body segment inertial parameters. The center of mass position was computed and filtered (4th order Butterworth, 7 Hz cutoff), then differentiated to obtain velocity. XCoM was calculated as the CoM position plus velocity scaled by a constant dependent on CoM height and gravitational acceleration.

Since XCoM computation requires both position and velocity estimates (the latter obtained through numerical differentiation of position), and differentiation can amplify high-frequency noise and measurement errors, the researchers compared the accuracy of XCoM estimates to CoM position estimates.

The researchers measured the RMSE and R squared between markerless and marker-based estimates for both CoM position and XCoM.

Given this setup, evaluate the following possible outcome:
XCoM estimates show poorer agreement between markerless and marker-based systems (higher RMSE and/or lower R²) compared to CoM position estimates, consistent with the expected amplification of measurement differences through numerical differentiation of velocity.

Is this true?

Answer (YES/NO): YES